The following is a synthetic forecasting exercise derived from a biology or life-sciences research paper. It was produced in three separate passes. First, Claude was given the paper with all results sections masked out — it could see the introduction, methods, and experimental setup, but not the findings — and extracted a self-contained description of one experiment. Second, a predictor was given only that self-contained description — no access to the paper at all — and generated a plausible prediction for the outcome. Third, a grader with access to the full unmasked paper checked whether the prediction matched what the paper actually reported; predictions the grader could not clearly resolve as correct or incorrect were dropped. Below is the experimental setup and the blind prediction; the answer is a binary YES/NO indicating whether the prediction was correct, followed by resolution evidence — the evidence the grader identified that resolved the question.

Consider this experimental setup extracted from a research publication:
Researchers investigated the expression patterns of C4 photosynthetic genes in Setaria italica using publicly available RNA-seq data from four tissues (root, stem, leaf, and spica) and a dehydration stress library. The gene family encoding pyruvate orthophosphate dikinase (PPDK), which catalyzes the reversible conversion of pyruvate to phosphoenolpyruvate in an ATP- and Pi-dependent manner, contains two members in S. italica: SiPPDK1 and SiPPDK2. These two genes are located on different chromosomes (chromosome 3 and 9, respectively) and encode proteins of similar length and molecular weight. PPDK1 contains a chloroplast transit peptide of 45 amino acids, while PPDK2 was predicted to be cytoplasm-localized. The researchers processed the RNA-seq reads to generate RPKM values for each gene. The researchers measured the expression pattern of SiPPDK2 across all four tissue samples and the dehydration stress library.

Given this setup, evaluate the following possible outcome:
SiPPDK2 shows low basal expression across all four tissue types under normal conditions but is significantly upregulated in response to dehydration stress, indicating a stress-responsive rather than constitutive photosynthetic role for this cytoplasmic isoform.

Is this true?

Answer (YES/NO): NO